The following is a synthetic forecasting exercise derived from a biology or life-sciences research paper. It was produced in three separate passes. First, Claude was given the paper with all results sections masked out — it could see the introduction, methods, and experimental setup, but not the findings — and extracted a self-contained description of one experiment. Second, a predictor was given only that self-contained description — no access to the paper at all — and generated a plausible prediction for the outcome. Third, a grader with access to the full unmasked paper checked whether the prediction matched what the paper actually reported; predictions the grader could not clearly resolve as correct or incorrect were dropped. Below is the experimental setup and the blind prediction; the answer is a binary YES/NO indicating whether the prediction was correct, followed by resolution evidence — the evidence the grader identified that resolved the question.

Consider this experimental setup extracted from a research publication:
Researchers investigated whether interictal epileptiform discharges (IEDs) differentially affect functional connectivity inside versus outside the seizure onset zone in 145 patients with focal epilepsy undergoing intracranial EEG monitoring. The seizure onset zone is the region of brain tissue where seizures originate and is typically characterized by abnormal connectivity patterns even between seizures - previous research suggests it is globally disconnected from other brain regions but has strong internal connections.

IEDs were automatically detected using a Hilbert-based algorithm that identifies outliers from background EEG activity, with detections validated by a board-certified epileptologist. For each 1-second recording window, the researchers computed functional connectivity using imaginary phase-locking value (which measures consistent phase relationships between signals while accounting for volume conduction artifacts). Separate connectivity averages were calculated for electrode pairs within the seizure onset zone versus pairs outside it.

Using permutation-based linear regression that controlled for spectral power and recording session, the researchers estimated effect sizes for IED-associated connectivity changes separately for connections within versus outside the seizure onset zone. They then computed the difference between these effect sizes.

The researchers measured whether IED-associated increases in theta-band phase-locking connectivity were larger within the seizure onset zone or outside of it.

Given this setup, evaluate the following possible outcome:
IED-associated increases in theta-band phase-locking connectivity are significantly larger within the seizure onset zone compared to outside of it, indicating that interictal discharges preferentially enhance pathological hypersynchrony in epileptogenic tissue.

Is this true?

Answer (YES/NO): NO